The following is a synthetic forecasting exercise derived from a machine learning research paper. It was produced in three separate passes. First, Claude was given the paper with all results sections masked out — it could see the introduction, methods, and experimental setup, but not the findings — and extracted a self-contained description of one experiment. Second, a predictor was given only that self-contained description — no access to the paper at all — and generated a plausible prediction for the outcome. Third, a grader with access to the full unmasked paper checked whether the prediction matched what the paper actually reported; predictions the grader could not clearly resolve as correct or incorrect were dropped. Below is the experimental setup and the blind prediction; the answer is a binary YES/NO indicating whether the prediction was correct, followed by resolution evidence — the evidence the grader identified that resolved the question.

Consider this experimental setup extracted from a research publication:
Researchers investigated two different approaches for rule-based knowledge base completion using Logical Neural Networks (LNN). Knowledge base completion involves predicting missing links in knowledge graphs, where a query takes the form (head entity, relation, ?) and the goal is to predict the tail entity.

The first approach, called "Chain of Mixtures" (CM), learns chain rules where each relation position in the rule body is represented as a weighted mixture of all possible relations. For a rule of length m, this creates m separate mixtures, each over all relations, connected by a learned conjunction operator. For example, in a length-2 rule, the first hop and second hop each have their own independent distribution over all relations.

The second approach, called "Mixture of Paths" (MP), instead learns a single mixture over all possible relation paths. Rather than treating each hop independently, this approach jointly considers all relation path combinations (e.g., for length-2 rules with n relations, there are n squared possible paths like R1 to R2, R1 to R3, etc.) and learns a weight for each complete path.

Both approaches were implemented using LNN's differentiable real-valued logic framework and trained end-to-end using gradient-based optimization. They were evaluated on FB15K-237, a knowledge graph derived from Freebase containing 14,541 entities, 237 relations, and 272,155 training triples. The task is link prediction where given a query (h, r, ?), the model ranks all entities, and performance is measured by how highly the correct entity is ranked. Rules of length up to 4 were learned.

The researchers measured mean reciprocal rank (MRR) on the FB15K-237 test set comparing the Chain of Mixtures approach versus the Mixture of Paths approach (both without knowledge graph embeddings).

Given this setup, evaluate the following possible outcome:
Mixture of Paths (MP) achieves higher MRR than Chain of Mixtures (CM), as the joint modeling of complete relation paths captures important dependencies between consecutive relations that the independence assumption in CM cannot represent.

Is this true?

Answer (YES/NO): YES